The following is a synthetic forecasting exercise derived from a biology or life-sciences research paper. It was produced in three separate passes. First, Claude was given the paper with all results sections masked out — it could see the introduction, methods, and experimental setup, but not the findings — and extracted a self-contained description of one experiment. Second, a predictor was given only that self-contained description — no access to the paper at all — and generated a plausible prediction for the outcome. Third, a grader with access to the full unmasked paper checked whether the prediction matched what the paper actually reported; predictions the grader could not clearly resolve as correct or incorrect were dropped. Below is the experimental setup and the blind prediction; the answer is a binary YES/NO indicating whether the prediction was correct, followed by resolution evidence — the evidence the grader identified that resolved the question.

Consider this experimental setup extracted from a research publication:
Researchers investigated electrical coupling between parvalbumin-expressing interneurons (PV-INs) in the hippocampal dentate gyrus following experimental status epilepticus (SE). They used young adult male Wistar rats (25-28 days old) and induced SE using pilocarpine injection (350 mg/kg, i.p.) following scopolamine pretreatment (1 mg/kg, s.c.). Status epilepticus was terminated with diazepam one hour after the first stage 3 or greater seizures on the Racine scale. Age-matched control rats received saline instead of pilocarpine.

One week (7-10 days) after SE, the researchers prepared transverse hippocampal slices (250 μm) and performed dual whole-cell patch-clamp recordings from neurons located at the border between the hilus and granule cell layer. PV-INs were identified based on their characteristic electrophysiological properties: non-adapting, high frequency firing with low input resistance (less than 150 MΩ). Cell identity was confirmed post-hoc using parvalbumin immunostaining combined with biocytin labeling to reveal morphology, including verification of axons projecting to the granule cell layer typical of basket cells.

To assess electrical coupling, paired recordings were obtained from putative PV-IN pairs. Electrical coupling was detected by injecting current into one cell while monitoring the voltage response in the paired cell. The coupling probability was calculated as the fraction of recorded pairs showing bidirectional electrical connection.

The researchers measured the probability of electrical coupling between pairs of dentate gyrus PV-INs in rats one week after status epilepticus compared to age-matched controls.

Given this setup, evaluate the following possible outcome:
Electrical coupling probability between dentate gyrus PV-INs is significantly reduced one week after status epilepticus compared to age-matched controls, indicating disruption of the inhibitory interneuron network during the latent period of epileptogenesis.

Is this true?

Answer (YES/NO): YES